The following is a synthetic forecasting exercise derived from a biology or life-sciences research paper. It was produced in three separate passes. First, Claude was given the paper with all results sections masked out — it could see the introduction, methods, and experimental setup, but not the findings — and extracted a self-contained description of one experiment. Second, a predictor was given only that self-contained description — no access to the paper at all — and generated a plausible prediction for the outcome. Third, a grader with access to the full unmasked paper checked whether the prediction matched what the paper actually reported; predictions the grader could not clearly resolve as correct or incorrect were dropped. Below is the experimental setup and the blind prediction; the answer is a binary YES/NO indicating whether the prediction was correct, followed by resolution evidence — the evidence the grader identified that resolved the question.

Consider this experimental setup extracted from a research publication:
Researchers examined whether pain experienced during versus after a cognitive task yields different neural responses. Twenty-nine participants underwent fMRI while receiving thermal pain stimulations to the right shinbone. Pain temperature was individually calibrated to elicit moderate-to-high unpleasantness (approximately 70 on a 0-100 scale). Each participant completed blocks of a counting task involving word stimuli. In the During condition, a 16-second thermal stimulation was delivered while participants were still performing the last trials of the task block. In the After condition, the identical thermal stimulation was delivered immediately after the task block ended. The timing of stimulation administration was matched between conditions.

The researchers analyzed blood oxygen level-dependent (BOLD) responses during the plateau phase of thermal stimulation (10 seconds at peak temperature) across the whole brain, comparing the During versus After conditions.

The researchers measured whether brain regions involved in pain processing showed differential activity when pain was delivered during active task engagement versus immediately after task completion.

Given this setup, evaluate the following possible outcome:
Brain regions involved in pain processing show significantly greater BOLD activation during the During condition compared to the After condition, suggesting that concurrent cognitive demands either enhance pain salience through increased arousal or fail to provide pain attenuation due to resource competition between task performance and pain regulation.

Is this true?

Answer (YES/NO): NO